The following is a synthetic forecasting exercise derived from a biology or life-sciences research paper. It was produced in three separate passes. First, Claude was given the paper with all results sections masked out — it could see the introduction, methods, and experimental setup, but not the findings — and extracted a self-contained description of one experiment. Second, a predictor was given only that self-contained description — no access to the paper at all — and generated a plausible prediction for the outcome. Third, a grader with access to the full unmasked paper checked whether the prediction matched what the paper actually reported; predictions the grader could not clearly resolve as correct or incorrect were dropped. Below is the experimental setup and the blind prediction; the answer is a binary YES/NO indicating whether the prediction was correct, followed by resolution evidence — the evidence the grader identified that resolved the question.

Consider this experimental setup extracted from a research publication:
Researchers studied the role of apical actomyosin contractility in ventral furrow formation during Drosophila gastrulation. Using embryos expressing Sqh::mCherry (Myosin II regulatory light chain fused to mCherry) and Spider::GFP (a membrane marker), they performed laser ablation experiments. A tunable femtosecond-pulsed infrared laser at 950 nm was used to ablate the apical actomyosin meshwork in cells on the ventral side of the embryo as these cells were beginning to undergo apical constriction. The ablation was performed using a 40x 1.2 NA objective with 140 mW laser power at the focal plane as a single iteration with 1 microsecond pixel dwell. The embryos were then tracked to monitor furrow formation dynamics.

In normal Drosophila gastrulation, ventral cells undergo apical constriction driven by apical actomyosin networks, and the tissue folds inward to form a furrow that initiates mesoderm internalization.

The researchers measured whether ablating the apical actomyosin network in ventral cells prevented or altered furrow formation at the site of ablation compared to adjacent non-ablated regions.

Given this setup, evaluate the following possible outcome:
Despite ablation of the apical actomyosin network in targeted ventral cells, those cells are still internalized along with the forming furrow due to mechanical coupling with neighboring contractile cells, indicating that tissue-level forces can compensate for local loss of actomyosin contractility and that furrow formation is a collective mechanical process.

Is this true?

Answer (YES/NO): NO